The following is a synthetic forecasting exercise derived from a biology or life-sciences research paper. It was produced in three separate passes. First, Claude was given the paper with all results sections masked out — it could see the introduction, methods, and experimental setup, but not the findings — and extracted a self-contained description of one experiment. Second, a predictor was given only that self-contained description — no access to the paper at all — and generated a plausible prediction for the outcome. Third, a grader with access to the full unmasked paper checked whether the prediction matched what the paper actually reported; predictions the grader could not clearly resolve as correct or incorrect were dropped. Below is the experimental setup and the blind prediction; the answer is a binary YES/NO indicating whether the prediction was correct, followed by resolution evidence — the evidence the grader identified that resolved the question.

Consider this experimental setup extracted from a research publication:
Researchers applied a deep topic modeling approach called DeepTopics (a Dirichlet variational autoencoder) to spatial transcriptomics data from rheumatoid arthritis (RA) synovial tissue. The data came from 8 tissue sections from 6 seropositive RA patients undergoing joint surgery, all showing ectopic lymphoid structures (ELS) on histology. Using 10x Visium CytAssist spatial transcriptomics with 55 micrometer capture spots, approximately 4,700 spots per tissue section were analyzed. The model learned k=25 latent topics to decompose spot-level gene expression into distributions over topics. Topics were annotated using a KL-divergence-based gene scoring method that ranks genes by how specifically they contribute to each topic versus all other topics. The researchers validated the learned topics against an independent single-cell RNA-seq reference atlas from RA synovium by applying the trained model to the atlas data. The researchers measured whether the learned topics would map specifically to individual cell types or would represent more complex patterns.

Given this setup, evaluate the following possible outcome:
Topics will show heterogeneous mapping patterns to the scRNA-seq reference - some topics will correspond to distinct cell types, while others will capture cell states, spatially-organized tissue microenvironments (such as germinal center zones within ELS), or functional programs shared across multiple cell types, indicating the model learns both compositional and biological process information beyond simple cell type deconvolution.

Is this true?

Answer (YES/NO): YES